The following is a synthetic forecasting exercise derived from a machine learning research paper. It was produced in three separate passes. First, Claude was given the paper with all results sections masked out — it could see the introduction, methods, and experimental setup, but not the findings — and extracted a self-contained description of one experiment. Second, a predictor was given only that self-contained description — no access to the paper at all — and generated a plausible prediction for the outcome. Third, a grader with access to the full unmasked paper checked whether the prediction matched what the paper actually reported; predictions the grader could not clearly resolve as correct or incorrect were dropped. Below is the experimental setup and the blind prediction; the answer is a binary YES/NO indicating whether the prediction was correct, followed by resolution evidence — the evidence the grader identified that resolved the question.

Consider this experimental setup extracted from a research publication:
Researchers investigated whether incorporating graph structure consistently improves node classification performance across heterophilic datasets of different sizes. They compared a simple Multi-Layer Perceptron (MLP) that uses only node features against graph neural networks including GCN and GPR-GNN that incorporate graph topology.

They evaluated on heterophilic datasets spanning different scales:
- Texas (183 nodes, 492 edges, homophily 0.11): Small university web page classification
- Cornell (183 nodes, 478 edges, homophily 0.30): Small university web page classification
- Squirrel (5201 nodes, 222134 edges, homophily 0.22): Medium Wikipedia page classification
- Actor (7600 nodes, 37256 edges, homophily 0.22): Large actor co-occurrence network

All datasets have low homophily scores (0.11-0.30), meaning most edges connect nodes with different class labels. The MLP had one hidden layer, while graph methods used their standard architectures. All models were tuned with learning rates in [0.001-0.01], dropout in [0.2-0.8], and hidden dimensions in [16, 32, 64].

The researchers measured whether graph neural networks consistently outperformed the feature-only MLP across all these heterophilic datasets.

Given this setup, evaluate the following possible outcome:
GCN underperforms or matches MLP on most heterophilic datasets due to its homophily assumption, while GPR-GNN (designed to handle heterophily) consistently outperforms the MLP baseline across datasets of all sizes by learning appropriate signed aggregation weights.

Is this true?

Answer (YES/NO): NO